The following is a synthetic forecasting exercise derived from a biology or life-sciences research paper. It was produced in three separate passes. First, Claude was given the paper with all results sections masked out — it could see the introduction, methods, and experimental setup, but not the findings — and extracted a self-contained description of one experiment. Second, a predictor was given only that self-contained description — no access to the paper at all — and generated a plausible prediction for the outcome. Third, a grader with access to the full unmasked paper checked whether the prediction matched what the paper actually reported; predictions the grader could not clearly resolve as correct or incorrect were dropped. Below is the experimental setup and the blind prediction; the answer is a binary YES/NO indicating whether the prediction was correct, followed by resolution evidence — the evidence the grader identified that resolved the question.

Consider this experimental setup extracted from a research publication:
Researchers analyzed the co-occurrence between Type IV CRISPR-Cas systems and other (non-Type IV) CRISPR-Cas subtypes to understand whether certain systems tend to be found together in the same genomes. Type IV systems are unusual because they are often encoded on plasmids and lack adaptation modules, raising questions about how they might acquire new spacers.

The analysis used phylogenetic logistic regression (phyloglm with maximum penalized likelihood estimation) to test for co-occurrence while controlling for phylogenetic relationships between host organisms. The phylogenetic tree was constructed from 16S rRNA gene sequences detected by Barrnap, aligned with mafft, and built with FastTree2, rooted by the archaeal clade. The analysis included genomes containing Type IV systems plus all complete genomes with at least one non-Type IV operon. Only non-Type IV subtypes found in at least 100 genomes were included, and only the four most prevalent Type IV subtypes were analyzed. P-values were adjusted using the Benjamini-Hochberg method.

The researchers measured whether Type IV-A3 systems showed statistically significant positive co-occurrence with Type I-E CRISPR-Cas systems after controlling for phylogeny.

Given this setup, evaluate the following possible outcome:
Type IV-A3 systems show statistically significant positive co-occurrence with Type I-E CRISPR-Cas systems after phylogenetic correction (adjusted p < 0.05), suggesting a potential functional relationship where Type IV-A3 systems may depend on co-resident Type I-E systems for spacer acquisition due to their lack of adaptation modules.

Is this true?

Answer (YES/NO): YES